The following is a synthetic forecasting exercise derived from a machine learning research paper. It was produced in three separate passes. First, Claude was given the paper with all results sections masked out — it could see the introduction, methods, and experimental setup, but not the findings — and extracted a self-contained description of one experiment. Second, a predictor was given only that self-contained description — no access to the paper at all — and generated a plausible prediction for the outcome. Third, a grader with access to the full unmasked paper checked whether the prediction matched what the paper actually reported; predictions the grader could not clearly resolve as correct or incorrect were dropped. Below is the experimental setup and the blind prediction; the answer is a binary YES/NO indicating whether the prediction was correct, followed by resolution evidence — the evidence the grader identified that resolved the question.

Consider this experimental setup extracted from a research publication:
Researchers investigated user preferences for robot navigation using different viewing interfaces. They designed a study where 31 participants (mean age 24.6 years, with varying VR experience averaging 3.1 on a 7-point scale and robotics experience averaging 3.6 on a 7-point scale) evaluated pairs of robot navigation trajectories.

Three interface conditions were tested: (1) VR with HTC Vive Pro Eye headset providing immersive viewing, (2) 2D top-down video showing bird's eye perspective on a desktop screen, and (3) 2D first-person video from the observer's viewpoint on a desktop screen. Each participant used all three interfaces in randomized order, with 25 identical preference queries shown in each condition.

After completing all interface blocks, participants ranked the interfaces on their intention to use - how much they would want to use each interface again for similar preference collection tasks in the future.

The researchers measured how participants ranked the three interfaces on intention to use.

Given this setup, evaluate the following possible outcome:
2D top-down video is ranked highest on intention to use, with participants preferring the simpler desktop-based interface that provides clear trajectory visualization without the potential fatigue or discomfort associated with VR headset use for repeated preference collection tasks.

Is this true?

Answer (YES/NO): NO